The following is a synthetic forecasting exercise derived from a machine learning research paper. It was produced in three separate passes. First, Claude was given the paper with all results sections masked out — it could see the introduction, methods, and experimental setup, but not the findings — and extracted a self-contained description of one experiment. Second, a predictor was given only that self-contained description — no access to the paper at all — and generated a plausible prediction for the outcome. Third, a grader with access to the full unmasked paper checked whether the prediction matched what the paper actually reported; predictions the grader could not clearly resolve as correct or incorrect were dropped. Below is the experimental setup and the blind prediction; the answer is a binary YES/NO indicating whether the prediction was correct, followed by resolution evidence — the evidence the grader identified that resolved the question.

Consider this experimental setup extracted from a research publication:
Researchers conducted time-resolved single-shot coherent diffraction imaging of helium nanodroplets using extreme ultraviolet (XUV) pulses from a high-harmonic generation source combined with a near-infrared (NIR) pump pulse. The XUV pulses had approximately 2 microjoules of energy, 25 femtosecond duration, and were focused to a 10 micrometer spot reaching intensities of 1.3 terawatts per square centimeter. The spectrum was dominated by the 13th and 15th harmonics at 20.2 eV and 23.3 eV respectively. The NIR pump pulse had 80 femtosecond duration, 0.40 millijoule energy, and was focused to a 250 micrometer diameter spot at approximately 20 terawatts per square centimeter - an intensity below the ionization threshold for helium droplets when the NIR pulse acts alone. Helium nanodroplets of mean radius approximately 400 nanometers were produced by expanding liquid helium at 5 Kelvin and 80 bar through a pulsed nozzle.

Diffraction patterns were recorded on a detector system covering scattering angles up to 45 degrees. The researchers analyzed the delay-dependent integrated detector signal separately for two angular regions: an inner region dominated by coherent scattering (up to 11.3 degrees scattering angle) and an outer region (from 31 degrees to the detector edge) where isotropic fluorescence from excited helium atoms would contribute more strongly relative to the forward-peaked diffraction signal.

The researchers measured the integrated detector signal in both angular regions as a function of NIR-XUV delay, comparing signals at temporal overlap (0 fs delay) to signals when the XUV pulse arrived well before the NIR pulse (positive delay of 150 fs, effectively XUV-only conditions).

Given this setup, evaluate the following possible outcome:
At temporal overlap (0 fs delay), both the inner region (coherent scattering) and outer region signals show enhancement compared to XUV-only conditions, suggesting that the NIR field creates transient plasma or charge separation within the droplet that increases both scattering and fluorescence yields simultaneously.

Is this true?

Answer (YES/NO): NO